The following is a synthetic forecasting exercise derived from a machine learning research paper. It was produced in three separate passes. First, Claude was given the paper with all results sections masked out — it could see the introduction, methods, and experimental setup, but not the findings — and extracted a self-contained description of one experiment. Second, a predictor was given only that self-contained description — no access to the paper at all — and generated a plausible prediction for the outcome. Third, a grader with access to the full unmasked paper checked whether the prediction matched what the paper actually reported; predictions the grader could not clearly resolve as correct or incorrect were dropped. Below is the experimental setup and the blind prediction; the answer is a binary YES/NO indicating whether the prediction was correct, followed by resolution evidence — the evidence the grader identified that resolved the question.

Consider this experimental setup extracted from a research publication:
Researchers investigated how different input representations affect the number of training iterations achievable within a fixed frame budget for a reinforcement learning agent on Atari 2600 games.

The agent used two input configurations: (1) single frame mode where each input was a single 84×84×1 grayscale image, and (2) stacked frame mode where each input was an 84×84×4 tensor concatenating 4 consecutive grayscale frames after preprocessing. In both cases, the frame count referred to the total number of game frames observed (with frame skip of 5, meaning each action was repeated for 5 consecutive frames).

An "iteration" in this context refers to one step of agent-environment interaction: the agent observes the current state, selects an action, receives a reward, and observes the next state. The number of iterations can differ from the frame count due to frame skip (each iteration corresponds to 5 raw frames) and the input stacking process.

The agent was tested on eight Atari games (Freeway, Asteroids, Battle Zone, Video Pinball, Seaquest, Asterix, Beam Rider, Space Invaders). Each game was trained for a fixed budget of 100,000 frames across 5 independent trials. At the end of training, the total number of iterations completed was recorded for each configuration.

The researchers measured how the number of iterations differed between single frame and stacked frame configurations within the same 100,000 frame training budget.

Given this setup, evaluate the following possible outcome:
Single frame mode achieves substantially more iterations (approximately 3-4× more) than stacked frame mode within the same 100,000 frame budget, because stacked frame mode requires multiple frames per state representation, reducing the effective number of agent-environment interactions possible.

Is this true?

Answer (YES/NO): YES